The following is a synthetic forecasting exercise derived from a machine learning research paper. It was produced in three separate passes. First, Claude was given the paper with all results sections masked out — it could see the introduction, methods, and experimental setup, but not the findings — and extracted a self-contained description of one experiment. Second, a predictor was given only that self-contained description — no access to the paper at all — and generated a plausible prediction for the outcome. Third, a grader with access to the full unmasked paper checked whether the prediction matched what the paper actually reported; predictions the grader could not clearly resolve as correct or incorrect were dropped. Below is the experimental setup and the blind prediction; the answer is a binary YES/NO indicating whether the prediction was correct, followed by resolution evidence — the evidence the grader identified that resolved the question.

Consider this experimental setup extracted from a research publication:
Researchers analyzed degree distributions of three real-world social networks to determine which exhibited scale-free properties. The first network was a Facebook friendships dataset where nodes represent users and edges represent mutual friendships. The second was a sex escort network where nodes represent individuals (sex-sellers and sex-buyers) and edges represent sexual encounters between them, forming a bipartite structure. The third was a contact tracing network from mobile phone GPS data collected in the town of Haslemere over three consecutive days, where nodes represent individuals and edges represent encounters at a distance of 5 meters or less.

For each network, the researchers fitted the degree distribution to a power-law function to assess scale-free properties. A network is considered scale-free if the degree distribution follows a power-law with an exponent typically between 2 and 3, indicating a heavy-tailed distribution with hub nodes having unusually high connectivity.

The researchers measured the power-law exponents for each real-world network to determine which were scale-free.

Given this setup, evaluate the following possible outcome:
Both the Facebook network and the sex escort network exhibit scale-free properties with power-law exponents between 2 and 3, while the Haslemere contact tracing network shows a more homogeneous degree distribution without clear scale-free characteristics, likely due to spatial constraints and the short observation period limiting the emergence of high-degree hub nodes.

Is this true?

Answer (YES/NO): YES